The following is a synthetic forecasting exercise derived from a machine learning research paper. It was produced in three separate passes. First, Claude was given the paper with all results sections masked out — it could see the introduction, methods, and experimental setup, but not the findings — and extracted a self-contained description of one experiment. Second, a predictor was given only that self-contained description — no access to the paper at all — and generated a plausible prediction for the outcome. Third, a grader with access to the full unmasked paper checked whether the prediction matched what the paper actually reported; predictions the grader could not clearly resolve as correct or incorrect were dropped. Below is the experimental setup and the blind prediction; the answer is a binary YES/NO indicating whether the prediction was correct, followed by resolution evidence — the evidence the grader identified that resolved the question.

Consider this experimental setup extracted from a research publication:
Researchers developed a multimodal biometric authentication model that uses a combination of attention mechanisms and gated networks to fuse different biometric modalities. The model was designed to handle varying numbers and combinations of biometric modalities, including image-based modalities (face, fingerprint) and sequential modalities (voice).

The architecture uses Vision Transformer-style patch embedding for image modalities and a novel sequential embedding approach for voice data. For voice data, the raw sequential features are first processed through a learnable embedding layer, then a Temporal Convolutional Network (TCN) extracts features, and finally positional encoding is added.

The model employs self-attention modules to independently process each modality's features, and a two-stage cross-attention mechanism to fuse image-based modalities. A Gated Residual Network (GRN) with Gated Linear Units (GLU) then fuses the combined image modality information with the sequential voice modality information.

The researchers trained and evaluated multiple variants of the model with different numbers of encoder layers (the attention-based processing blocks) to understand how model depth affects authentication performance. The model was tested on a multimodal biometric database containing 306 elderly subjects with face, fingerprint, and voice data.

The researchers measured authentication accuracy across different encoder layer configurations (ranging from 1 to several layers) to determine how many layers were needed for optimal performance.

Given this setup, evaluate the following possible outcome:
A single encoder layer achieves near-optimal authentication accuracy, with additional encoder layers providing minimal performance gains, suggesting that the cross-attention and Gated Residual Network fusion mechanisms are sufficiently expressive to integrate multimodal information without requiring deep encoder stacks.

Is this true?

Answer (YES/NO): NO